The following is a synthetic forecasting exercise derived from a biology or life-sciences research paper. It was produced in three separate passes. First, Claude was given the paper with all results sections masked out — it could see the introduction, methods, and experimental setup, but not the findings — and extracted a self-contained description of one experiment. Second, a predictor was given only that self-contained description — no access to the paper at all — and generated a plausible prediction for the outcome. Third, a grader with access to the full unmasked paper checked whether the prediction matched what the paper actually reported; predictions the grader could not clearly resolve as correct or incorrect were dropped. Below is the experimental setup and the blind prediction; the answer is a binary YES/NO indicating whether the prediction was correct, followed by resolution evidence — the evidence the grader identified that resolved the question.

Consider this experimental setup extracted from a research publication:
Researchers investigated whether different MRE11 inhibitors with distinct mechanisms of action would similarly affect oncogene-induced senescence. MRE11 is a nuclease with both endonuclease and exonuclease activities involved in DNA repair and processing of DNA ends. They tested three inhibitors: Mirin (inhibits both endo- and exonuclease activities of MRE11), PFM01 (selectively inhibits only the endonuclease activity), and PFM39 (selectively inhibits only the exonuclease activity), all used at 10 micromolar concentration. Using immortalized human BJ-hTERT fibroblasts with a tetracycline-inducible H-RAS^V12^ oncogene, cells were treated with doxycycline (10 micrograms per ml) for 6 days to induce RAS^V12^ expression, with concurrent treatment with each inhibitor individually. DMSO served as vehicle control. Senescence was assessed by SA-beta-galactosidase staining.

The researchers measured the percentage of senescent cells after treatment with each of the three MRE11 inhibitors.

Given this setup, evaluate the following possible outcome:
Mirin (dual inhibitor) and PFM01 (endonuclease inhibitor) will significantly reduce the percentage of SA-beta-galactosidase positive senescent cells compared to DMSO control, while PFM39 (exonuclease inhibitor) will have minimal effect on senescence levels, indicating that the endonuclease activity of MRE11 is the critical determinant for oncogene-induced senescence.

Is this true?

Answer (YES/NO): NO